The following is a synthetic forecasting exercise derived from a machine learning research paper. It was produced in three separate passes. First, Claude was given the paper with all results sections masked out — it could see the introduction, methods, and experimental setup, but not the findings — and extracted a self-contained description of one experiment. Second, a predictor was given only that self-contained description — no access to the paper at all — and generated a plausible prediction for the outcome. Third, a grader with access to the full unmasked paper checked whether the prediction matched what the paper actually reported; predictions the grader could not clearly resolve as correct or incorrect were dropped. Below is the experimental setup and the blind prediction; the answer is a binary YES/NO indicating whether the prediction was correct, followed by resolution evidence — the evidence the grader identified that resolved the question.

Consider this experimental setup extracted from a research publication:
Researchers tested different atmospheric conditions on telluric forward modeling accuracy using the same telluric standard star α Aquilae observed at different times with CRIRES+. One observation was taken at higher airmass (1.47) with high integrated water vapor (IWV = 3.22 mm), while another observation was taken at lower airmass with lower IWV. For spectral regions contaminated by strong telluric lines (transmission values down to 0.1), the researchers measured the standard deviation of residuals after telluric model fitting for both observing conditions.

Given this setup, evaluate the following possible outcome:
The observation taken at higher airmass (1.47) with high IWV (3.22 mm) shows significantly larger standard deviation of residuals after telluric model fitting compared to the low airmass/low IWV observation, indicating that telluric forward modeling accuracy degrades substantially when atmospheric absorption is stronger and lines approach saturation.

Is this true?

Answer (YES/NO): NO